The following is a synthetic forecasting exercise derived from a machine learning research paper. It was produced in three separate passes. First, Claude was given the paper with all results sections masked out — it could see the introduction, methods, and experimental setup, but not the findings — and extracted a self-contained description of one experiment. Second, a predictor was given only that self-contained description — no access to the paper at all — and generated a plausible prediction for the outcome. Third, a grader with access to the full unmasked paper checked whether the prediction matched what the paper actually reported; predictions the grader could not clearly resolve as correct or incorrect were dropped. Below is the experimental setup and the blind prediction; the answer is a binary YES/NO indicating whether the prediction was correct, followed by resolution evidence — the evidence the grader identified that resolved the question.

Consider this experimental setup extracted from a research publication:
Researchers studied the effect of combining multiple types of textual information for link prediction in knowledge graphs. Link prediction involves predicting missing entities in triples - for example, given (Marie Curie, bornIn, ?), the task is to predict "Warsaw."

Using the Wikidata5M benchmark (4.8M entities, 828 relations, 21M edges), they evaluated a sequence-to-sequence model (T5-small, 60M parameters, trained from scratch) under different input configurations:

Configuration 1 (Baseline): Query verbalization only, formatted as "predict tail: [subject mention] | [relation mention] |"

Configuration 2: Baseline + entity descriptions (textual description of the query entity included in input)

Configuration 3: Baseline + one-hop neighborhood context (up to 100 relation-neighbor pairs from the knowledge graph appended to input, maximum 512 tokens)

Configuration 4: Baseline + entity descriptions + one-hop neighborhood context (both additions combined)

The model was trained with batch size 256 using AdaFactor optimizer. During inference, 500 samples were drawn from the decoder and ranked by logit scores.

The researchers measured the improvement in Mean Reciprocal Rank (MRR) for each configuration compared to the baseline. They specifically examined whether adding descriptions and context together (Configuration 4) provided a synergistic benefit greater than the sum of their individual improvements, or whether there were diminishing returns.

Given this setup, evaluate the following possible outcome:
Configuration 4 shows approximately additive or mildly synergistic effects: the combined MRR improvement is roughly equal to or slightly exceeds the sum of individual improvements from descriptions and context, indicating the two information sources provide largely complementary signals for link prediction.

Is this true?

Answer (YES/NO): NO